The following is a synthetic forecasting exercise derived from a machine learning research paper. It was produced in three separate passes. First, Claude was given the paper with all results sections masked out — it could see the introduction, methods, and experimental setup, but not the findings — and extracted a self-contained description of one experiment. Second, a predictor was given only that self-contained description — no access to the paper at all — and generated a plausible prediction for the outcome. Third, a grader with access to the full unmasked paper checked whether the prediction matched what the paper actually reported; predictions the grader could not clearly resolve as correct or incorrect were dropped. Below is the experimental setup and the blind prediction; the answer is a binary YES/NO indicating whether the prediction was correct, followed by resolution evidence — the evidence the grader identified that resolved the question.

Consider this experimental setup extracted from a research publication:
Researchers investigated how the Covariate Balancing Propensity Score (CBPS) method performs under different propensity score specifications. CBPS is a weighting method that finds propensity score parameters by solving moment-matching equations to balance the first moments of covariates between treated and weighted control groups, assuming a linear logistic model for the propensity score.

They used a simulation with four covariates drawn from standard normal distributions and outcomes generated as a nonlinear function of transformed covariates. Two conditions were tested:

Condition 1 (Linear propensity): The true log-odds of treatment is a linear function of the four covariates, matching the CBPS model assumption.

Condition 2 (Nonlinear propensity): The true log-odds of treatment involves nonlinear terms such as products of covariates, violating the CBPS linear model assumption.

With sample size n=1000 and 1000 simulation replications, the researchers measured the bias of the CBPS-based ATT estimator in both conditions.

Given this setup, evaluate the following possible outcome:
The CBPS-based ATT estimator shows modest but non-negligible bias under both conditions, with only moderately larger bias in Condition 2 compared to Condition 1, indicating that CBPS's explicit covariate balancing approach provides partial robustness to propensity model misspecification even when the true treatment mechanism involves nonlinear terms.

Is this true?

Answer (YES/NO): NO